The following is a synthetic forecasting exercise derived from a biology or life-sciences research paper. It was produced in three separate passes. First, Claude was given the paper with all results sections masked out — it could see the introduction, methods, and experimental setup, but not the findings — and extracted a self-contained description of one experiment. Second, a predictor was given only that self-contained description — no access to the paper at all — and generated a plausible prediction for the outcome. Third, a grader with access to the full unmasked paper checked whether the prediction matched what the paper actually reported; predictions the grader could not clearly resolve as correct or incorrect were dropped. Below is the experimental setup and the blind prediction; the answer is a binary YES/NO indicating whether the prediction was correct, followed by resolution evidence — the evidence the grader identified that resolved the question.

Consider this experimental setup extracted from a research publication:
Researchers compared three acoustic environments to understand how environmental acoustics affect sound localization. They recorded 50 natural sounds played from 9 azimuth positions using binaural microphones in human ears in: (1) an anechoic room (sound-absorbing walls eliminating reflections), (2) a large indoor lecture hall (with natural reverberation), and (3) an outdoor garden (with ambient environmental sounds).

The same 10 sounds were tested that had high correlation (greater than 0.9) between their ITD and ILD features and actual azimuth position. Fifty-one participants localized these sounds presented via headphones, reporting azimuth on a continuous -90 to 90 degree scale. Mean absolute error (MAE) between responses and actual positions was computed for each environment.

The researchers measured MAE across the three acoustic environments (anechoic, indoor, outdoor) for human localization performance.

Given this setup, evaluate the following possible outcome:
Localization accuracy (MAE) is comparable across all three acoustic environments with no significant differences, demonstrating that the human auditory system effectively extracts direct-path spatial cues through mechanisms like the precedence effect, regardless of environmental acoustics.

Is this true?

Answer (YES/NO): YES